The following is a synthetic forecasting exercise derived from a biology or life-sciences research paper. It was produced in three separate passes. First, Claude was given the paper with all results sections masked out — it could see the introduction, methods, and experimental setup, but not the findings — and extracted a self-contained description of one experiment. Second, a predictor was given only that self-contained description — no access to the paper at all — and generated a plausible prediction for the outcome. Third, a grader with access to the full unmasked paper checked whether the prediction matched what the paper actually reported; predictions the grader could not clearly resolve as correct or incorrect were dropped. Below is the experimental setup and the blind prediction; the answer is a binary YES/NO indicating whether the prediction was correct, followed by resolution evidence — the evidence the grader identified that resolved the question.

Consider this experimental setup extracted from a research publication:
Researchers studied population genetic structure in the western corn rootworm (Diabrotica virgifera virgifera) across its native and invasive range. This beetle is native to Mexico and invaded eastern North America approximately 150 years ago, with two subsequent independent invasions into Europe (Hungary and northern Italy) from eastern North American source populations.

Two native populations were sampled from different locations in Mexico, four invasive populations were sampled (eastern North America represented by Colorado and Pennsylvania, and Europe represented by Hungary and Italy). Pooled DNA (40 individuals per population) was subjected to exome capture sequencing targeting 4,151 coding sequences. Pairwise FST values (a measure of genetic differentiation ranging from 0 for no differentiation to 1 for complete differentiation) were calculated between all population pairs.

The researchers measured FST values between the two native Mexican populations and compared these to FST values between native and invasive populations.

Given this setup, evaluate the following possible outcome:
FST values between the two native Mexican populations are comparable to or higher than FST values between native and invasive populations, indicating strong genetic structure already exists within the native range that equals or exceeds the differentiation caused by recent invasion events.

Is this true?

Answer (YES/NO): NO